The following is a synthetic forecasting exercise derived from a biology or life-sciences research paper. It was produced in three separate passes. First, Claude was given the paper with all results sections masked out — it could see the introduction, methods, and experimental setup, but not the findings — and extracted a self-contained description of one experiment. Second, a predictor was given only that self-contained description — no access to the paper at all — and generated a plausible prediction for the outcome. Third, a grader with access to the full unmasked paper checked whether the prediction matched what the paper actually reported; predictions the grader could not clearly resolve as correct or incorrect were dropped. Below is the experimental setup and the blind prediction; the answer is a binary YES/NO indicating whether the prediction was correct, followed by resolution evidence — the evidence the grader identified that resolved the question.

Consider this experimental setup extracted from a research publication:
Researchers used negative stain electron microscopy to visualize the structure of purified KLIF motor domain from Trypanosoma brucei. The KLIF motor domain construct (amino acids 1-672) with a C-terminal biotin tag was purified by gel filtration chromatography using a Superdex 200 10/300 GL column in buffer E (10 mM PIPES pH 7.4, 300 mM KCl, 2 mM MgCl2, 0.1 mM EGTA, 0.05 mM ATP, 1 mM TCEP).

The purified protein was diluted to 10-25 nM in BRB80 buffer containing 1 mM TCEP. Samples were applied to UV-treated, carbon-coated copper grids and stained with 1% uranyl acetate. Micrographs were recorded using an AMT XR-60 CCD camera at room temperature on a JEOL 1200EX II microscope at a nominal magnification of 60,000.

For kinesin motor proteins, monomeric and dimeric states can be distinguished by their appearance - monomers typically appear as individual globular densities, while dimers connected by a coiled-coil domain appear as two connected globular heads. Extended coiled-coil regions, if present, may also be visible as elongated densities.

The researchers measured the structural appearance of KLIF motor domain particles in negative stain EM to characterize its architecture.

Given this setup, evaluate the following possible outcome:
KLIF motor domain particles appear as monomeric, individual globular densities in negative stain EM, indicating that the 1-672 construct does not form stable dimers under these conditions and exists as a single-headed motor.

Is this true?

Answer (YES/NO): NO